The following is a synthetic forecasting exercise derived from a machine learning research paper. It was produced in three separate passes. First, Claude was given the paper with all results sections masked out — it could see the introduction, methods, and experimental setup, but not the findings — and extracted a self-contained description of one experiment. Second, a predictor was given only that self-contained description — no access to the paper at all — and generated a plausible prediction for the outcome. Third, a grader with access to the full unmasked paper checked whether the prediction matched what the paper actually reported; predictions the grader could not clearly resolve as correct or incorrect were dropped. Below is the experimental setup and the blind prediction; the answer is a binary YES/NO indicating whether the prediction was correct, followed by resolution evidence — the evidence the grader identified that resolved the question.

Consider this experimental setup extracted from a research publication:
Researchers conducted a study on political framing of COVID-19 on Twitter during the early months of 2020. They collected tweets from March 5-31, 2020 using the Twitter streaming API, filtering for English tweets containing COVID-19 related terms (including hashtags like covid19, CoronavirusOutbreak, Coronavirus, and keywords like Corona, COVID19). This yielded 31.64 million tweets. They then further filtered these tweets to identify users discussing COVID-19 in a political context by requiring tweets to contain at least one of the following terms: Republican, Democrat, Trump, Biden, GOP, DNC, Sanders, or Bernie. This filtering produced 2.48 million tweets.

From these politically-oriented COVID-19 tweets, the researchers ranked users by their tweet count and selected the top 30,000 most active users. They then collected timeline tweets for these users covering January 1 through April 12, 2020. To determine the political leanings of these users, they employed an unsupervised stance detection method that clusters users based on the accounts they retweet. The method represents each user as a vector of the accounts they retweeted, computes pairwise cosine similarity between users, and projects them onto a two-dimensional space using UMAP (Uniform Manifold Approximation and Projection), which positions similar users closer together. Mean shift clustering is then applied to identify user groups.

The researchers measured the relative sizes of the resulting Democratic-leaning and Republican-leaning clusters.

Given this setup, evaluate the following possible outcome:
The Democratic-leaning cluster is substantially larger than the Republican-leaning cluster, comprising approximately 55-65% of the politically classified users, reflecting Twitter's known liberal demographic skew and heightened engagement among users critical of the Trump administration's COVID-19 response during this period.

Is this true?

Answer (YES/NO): NO